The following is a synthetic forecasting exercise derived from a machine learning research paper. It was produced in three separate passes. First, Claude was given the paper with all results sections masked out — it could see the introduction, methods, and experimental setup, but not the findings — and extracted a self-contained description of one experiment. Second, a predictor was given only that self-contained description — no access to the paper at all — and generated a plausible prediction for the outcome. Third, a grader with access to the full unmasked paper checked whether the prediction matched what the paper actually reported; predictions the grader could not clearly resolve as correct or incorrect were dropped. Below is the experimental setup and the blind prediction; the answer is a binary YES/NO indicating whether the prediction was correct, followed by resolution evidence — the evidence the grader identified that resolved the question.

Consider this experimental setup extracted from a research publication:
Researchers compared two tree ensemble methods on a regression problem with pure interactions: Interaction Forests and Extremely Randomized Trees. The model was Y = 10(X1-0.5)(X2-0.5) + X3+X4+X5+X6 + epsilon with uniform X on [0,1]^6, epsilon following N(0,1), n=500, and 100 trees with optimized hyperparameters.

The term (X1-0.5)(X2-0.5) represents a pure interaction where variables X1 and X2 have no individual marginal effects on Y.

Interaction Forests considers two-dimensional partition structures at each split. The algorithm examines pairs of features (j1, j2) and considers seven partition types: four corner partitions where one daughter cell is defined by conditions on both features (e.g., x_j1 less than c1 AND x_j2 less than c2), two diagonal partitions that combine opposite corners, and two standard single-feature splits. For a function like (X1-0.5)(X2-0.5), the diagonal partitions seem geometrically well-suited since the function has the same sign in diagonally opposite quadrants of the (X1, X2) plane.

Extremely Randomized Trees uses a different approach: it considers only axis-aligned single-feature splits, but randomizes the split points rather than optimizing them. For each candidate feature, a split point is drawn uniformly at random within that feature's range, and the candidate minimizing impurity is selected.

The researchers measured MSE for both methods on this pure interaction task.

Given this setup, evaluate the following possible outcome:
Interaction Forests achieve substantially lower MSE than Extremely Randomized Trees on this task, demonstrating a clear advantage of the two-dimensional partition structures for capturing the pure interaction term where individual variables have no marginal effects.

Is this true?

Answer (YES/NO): YES